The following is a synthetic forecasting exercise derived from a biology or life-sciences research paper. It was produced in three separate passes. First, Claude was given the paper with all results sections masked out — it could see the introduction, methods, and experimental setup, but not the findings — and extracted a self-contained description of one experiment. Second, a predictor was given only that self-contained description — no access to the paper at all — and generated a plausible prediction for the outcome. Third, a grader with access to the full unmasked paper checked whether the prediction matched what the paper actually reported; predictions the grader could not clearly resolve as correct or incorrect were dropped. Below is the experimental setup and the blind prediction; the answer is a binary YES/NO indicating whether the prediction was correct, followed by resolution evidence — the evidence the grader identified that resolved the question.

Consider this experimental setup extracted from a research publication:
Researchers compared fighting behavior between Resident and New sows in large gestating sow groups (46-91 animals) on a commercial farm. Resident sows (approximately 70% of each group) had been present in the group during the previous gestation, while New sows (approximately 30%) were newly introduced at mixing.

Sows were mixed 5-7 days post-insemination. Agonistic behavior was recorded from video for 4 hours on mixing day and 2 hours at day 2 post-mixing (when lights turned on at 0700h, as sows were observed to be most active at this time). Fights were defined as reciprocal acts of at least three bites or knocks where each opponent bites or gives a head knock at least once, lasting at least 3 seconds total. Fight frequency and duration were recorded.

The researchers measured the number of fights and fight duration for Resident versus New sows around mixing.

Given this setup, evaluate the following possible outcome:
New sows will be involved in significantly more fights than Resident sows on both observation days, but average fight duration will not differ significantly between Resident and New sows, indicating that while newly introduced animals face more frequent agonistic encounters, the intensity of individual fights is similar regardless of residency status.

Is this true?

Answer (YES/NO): YES